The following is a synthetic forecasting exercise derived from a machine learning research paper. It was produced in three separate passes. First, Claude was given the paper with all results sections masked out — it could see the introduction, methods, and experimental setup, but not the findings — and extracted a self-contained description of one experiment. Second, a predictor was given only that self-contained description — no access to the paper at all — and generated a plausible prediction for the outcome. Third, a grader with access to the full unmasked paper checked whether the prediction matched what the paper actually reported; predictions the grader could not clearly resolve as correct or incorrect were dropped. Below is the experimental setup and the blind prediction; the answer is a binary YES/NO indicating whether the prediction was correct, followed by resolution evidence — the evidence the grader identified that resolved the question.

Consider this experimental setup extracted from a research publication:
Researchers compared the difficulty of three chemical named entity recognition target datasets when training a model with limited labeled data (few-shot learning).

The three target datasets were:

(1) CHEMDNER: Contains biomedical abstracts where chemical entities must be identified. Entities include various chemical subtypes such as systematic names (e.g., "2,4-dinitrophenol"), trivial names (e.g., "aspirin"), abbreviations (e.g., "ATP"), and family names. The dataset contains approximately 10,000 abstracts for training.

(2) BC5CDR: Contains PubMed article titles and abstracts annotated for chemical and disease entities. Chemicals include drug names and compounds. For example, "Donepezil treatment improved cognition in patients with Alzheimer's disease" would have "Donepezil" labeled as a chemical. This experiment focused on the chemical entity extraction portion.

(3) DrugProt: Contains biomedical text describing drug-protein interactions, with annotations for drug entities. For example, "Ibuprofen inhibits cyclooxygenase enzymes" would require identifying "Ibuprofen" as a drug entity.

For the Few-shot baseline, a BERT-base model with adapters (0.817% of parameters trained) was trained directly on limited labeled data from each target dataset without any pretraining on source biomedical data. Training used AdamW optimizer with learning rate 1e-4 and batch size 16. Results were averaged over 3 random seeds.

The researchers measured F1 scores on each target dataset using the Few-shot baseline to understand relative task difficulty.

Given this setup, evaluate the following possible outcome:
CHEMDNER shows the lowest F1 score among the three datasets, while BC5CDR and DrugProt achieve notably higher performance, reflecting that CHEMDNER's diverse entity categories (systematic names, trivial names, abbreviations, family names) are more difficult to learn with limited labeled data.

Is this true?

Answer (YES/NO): YES